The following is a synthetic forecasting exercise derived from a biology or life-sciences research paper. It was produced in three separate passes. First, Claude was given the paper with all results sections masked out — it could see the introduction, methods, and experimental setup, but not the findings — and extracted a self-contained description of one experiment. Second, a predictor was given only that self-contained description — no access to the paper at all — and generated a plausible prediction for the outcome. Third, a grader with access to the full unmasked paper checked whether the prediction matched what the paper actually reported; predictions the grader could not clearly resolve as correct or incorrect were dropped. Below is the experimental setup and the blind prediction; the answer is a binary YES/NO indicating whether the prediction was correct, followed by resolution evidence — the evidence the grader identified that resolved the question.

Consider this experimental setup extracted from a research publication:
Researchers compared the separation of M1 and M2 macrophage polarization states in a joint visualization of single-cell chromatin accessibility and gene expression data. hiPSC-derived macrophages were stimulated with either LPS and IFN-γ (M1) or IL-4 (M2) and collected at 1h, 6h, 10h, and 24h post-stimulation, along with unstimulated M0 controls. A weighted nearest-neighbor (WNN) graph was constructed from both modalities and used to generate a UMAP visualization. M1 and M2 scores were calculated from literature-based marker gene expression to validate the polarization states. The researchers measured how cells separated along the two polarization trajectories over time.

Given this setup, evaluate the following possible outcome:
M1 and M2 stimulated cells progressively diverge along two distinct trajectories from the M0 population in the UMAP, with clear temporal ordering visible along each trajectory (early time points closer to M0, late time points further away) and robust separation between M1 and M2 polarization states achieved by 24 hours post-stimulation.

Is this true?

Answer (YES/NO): NO